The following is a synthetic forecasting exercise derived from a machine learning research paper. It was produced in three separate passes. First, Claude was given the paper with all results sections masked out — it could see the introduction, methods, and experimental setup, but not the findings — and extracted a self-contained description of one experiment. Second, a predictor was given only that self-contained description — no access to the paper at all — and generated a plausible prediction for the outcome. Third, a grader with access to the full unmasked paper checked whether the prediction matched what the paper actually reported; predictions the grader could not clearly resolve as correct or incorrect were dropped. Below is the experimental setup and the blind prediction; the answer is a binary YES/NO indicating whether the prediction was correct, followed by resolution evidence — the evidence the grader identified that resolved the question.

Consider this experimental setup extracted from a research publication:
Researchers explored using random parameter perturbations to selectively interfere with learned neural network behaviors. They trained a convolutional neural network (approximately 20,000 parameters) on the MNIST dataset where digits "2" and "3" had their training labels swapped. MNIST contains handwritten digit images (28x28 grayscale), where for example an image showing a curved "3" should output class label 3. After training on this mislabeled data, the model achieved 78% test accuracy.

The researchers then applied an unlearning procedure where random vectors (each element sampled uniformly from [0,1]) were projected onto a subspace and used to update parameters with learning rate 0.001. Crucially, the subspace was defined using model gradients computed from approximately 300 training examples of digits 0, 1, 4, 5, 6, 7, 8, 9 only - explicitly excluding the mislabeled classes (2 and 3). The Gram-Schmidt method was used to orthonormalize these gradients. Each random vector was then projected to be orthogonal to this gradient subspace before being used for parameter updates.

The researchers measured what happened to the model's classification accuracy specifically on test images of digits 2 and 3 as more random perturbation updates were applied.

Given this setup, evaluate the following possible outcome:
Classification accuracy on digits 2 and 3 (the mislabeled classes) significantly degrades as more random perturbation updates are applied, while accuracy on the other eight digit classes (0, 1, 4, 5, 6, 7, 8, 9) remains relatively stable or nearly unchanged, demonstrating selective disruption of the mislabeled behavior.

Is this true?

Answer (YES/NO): YES